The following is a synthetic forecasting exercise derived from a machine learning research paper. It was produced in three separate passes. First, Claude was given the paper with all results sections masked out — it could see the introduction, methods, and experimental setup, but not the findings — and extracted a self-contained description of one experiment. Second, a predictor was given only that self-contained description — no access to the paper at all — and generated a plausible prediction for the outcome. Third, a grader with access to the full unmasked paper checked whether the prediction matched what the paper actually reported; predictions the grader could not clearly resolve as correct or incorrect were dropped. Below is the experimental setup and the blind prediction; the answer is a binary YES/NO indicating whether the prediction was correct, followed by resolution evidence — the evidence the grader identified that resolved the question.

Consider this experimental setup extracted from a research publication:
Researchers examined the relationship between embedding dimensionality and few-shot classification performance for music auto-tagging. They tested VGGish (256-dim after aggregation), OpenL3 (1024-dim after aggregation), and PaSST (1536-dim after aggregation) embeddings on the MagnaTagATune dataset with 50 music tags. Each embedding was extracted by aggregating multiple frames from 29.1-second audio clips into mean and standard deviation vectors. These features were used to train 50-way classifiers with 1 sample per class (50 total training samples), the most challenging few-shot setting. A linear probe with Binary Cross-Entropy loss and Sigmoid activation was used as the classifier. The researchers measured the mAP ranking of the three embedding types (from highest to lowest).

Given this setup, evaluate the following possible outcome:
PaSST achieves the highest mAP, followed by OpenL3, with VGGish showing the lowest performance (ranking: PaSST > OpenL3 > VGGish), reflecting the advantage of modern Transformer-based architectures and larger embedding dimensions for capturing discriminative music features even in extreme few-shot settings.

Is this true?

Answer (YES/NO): YES